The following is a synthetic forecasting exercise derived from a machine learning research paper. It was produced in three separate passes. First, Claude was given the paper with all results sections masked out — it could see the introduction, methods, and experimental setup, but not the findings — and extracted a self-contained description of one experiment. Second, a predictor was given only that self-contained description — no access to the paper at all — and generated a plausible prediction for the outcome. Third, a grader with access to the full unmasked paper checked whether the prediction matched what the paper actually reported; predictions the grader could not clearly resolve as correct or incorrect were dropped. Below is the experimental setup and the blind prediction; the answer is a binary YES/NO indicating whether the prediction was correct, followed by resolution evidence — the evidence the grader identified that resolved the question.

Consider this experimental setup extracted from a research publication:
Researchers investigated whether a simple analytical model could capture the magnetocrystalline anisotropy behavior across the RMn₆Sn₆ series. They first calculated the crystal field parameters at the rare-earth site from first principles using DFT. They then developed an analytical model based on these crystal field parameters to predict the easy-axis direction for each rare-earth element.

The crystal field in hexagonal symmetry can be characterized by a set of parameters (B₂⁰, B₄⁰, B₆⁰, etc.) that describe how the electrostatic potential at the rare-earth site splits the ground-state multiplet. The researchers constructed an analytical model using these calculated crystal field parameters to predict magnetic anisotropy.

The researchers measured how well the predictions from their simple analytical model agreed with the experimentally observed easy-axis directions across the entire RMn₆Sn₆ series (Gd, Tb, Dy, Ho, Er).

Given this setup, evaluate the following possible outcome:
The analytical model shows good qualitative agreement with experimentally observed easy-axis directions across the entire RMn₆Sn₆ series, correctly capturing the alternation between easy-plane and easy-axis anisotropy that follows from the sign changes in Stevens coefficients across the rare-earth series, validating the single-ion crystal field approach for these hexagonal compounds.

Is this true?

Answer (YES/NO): NO